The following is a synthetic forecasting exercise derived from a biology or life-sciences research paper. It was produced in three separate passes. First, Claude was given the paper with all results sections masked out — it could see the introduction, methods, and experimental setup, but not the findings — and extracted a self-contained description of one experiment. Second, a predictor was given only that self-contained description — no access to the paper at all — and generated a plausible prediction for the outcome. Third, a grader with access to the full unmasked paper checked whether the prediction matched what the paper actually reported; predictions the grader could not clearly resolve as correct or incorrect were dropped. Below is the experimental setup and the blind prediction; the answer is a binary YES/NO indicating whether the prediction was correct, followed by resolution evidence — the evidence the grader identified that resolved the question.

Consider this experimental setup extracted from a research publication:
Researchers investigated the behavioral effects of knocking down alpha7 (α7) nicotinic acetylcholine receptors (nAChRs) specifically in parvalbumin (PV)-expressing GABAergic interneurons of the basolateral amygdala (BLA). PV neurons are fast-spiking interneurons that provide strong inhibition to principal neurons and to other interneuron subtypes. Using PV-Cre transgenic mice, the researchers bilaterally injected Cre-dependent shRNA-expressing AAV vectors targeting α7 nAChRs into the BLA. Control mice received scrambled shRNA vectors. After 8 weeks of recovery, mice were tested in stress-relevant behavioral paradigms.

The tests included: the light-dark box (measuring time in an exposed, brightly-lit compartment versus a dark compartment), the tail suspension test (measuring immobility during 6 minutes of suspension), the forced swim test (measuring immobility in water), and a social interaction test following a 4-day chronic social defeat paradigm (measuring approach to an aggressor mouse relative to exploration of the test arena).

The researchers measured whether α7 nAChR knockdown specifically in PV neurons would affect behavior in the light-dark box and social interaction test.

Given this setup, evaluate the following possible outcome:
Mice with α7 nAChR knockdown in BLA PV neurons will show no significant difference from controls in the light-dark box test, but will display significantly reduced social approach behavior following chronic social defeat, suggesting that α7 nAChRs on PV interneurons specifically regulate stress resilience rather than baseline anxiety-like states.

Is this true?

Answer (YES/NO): NO